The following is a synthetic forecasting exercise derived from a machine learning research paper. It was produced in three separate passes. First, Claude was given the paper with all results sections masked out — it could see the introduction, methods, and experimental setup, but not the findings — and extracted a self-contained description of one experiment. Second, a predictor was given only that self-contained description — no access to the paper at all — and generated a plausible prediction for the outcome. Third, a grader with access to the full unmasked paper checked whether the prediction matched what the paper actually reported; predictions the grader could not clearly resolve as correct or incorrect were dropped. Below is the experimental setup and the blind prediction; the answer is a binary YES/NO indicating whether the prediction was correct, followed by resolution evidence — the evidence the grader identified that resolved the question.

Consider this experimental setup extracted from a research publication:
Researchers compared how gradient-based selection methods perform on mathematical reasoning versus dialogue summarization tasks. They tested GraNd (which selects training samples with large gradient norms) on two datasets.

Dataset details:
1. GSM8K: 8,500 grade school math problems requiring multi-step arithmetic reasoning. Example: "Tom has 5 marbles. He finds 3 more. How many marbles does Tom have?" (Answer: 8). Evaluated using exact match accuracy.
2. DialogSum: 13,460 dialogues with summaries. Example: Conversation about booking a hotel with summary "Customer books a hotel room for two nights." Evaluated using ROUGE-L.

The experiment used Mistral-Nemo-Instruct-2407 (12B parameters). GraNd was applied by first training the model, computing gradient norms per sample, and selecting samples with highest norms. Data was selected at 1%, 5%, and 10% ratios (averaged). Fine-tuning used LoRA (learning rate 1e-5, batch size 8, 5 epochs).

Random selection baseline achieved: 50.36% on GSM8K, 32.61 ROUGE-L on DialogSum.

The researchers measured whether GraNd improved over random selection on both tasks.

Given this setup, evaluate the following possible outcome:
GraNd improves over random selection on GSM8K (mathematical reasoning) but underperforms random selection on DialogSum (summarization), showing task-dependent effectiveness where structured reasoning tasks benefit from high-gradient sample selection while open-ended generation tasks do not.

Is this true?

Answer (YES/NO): NO